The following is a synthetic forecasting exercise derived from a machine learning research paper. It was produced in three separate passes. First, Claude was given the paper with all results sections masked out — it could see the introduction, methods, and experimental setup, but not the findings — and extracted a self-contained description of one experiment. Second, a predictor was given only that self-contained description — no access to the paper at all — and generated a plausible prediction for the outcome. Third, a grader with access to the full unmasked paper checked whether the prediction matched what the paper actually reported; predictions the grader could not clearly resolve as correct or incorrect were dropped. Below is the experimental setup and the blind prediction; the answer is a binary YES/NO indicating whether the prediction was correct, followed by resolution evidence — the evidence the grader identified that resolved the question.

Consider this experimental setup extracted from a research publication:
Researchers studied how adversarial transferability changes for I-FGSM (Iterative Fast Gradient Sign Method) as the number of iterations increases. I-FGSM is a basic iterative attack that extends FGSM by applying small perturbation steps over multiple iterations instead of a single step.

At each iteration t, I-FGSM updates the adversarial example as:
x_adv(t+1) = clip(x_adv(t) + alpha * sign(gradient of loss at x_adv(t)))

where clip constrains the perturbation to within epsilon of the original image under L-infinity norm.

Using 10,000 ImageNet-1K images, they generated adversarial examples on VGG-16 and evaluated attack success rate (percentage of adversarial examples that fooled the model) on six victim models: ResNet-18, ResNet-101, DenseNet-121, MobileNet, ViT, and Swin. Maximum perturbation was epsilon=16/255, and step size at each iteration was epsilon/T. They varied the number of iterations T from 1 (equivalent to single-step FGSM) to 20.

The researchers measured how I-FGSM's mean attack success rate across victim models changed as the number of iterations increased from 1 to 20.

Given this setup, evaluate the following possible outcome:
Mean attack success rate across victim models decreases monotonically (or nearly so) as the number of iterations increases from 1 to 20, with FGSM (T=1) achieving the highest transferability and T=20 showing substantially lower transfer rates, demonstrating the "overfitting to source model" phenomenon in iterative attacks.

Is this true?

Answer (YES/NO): YES